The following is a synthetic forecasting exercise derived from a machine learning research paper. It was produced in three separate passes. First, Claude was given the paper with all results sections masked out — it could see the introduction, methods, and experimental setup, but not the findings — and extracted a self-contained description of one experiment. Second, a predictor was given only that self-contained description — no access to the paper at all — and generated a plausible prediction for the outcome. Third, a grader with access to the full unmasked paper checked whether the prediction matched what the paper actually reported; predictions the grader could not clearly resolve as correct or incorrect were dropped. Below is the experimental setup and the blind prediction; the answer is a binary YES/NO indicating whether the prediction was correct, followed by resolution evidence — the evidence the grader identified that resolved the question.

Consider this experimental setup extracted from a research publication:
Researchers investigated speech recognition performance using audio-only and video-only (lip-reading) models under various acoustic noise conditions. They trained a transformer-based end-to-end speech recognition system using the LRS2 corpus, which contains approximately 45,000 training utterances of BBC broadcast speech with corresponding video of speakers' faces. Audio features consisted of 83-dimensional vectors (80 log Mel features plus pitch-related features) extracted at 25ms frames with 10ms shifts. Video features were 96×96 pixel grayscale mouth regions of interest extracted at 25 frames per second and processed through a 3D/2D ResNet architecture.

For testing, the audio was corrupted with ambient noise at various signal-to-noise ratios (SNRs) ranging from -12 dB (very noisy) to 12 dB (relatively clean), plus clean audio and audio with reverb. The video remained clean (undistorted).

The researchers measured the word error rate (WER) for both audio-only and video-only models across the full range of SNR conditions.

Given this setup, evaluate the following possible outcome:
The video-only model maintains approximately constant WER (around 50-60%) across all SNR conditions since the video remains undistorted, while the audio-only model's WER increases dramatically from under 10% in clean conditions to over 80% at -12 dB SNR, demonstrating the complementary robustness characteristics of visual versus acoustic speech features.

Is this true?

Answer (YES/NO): NO